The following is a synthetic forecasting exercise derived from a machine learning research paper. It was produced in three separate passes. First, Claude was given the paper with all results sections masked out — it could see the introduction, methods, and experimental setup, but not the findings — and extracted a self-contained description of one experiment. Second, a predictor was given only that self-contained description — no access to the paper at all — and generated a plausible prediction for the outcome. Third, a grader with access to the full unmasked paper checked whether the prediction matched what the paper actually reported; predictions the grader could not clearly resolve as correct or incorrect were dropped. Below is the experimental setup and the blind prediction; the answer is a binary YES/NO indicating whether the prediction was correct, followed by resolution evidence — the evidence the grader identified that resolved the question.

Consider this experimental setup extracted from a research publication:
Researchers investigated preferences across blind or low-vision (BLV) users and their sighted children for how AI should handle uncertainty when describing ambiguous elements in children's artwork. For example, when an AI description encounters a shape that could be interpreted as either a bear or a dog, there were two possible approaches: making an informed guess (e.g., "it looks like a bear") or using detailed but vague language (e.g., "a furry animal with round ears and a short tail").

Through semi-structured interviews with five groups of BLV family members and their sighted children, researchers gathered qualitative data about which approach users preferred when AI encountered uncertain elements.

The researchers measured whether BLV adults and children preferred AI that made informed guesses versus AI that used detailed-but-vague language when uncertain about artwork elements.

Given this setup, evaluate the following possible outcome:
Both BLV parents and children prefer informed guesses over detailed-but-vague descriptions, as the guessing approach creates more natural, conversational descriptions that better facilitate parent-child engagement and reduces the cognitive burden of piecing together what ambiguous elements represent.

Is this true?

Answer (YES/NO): YES